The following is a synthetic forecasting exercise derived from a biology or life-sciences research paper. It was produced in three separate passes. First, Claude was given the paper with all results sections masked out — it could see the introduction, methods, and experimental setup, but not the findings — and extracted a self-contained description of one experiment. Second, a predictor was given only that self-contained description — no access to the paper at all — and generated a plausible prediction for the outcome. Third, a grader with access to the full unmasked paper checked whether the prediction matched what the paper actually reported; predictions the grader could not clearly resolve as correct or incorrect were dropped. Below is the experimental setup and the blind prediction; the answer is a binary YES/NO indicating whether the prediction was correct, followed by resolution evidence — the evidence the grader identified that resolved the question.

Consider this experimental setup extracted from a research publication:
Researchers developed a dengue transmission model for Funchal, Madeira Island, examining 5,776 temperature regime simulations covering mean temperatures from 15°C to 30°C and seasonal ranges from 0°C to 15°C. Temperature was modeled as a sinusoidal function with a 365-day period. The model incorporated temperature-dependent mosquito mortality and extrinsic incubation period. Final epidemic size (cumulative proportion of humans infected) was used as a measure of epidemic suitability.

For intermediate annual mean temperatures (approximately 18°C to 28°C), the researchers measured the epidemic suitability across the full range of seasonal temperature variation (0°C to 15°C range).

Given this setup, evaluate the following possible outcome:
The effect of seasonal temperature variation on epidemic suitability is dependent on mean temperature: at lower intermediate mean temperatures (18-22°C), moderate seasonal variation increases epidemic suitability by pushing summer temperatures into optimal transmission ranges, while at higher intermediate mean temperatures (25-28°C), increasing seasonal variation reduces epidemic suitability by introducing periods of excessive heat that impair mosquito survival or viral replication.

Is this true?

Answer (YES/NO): NO